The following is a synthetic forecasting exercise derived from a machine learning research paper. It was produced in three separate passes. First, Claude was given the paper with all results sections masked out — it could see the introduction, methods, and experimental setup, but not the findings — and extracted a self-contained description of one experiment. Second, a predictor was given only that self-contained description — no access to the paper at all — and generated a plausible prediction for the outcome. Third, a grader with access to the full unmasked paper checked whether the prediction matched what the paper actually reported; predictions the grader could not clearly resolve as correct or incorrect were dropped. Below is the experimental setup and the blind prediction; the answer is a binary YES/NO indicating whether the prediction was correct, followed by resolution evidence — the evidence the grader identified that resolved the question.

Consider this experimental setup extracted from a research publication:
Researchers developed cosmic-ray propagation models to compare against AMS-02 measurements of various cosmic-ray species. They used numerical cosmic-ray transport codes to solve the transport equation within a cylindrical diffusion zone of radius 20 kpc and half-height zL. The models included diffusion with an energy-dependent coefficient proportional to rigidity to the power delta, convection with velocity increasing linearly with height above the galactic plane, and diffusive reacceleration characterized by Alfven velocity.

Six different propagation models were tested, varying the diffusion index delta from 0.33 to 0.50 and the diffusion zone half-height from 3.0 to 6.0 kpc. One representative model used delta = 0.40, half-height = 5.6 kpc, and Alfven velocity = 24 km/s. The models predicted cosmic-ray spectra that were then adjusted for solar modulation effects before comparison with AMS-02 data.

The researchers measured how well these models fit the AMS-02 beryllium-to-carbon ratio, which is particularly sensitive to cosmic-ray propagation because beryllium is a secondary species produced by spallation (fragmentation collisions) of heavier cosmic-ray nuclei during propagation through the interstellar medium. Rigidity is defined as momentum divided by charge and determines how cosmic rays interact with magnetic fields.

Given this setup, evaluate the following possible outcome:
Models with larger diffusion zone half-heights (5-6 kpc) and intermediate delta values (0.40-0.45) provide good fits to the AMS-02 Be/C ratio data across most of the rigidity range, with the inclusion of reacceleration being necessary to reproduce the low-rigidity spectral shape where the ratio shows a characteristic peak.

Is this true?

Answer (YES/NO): NO